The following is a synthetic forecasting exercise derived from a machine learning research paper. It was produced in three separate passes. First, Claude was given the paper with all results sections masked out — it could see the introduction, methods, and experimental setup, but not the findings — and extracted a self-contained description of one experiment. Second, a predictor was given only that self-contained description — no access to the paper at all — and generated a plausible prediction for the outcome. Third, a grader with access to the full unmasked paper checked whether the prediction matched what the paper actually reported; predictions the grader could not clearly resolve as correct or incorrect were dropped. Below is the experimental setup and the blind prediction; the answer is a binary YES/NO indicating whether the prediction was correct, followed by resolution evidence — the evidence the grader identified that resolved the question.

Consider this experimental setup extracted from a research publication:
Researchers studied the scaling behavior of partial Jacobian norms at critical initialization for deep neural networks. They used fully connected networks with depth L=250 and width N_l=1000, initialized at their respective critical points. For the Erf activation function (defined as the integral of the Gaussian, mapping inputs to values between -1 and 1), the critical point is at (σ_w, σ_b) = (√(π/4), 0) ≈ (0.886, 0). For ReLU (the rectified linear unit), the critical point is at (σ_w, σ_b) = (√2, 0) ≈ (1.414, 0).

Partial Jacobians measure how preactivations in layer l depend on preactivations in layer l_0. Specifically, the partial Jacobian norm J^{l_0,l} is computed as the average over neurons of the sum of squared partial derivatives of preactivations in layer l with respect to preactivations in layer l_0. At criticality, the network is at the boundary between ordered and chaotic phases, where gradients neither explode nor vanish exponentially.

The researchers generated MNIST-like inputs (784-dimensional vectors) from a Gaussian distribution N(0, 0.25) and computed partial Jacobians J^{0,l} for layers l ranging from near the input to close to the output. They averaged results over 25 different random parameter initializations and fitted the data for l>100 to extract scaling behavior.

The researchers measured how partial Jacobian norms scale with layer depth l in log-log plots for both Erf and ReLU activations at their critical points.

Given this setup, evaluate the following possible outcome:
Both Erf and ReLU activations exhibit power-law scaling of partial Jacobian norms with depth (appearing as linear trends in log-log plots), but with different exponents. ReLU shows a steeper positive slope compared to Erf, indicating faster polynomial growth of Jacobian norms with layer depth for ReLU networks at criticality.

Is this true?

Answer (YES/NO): NO